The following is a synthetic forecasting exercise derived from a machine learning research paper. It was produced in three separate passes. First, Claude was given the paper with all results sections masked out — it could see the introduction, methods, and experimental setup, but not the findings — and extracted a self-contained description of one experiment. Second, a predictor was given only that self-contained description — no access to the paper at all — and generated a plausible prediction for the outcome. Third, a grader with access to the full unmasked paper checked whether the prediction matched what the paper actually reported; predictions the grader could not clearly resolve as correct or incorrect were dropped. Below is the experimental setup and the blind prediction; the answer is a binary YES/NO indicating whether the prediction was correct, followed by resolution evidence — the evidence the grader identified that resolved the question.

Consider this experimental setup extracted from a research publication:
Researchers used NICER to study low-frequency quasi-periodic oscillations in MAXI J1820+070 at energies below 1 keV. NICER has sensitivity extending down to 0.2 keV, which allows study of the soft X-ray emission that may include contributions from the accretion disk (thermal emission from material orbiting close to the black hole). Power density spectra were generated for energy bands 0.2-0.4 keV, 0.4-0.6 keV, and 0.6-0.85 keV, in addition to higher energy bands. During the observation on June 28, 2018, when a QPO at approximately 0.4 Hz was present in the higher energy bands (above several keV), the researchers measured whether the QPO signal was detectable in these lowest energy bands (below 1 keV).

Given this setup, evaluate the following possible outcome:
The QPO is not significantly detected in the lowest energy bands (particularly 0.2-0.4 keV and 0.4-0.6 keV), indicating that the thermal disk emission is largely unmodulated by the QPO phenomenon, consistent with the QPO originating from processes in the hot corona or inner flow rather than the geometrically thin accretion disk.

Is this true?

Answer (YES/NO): NO